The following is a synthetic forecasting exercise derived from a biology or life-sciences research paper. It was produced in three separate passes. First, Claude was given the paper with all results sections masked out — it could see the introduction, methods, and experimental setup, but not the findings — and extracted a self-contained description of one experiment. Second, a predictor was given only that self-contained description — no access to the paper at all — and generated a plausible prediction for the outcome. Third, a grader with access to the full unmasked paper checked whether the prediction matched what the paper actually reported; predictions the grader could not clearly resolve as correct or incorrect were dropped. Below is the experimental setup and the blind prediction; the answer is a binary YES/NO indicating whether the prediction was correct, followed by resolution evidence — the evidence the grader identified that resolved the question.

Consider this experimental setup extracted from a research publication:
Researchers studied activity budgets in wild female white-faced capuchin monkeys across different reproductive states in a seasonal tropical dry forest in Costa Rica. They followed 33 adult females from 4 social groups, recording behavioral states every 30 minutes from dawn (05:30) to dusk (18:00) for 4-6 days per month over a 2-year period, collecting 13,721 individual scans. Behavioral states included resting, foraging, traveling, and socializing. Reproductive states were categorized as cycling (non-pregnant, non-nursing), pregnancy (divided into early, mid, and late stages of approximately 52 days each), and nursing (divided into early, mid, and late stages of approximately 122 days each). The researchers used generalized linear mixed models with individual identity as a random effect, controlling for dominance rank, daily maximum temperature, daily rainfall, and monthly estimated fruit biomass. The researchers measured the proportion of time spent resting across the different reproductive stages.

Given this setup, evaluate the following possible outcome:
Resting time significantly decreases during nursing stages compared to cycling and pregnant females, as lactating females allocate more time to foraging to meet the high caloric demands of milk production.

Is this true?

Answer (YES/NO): NO